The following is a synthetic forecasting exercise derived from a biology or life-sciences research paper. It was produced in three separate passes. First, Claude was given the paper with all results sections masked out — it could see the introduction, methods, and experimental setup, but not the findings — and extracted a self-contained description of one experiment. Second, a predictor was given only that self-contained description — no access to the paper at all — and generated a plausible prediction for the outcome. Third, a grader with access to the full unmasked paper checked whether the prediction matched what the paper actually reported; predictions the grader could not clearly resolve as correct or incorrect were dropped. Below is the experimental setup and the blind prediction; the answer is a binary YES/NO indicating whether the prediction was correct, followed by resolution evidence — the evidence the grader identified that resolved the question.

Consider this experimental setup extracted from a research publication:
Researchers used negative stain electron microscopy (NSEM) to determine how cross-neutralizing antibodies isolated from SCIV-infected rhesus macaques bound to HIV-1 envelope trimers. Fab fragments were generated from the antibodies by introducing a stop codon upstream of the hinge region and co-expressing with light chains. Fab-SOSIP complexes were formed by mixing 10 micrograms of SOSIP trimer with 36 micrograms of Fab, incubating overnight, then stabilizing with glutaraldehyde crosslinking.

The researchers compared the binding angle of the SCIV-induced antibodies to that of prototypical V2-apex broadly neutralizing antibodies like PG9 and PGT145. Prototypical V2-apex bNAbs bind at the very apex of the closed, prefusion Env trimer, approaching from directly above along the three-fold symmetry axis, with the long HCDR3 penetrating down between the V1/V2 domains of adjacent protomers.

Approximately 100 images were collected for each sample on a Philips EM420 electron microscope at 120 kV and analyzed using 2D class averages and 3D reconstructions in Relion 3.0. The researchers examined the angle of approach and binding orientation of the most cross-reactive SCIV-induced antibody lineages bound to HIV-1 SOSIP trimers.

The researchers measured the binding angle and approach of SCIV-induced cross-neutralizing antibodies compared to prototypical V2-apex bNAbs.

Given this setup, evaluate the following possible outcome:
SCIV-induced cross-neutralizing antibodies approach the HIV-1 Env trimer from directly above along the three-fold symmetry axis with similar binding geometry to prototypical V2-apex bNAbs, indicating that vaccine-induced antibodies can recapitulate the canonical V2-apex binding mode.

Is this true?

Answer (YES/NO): NO